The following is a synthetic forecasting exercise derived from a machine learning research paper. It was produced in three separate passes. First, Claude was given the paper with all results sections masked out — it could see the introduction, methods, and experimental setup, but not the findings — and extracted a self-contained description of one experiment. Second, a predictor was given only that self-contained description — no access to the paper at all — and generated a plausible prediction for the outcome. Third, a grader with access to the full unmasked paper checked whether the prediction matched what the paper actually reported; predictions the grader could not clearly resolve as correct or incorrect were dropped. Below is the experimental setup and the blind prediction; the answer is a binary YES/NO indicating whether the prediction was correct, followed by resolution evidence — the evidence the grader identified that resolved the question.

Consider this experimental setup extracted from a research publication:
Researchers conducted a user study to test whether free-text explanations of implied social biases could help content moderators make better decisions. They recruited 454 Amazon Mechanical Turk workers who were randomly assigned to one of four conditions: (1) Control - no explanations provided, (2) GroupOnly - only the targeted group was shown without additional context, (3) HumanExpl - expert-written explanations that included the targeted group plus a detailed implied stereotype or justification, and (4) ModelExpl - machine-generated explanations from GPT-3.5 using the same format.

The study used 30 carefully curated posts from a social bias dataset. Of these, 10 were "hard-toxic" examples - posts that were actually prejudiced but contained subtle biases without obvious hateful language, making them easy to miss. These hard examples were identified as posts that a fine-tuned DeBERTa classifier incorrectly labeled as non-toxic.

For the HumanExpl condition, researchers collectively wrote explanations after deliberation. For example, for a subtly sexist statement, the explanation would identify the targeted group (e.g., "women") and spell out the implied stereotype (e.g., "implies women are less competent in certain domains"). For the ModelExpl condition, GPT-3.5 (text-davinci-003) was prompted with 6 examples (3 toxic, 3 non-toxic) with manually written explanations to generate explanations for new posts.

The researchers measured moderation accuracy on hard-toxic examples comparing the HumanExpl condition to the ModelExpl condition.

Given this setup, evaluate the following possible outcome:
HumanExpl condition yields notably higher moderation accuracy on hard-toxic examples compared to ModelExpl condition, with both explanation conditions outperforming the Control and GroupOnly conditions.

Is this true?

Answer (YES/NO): YES